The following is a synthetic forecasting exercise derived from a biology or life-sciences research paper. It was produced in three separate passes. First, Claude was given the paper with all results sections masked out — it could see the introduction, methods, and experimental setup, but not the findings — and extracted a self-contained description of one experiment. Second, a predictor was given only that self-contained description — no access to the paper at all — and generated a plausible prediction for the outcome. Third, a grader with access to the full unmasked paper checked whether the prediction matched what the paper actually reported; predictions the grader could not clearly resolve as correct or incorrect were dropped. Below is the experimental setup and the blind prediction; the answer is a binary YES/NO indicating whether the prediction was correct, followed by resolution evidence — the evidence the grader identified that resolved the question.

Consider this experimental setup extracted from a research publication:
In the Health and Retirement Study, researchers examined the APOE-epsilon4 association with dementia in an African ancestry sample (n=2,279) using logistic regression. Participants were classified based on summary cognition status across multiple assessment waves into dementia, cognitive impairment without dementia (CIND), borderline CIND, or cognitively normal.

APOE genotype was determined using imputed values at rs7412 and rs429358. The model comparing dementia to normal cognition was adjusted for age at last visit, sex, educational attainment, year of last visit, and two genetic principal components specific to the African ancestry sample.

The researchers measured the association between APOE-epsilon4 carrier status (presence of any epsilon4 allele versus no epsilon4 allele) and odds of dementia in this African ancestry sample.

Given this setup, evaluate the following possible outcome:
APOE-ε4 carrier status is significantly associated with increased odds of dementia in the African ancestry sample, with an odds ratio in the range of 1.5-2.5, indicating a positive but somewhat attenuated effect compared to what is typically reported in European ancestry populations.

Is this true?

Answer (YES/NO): YES